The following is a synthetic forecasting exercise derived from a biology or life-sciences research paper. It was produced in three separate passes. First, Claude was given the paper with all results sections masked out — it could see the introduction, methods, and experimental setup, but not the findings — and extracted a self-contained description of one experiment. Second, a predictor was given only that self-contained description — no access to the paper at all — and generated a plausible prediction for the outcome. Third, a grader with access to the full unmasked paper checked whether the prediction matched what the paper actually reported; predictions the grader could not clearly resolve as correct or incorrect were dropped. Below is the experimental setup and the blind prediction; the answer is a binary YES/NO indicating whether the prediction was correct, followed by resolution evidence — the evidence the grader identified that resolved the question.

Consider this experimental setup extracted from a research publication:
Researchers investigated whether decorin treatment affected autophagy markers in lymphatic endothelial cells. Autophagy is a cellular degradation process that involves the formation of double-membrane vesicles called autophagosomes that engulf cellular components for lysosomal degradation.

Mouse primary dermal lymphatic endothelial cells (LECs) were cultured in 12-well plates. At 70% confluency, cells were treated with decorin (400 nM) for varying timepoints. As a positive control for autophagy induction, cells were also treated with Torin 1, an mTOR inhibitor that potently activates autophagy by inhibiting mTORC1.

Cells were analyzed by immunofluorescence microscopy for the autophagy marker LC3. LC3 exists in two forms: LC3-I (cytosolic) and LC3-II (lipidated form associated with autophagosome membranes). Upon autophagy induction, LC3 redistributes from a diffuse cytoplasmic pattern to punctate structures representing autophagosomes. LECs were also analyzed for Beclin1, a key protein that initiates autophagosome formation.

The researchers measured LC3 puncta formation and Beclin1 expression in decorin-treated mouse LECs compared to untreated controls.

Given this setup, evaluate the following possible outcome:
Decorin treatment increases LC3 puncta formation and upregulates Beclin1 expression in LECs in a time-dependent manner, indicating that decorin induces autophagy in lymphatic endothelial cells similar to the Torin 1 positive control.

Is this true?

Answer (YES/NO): YES